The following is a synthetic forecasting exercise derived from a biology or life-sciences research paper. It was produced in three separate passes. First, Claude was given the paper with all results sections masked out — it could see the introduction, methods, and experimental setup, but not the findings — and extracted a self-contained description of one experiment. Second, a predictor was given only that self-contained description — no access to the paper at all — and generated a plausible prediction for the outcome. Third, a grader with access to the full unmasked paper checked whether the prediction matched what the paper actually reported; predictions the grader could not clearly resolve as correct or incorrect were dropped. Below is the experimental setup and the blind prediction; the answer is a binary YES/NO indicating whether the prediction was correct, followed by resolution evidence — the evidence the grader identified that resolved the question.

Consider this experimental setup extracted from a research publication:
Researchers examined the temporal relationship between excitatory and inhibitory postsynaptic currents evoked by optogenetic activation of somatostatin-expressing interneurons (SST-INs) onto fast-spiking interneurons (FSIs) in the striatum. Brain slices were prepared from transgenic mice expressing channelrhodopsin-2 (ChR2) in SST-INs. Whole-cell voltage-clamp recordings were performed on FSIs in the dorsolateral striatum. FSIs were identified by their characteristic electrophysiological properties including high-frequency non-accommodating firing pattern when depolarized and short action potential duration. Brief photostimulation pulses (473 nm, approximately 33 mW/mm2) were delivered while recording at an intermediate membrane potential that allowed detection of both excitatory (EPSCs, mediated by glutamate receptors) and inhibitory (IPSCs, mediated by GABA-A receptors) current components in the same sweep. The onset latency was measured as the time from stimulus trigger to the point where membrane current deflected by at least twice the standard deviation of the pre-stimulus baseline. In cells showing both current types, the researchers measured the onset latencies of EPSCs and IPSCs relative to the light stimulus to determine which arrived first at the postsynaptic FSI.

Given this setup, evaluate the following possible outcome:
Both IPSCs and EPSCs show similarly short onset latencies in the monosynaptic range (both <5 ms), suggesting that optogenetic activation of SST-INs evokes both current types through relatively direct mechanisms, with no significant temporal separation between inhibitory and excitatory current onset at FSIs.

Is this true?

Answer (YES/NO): NO